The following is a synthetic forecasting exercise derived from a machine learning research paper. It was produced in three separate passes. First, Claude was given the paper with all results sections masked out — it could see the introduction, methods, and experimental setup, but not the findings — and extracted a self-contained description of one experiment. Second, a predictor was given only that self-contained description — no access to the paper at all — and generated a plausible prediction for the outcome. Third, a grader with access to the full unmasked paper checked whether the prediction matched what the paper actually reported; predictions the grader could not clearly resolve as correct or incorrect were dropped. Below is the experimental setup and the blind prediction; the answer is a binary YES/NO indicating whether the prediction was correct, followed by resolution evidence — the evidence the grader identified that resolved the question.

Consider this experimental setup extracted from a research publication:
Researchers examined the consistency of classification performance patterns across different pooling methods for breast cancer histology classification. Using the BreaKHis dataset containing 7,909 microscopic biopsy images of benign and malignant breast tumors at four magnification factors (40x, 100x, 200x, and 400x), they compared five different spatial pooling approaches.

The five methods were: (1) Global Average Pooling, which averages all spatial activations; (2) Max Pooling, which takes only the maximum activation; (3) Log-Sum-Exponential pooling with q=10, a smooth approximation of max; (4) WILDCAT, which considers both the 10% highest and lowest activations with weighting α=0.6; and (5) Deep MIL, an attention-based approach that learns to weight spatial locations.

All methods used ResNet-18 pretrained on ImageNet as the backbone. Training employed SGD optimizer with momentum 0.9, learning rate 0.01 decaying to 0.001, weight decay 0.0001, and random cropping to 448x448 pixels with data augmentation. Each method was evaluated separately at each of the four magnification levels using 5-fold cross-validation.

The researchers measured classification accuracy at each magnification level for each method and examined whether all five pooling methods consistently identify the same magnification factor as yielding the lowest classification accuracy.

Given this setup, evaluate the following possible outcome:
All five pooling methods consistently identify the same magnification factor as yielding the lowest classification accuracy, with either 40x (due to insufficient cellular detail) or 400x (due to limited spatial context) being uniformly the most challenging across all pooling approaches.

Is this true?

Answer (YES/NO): YES